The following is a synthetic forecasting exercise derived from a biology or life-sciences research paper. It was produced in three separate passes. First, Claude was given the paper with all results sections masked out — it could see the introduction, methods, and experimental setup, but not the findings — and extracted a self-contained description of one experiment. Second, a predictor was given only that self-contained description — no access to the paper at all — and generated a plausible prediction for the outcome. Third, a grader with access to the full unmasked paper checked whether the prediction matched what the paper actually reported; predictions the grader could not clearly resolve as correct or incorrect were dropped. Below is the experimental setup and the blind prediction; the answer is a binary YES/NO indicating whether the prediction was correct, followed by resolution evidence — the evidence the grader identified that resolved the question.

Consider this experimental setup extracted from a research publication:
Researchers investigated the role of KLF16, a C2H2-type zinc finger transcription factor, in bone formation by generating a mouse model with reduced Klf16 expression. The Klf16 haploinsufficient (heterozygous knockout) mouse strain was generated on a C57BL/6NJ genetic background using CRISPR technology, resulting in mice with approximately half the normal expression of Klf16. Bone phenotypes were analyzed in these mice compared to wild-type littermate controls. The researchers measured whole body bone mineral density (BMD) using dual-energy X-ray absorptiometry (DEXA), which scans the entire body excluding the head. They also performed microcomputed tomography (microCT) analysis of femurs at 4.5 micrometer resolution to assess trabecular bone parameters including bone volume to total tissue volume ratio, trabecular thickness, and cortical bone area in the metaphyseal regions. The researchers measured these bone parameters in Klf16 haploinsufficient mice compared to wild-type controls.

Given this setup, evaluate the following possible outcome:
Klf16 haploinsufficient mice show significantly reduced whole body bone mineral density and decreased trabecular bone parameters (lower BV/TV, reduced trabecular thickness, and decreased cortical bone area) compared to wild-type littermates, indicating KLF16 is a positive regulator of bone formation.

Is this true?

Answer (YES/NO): NO